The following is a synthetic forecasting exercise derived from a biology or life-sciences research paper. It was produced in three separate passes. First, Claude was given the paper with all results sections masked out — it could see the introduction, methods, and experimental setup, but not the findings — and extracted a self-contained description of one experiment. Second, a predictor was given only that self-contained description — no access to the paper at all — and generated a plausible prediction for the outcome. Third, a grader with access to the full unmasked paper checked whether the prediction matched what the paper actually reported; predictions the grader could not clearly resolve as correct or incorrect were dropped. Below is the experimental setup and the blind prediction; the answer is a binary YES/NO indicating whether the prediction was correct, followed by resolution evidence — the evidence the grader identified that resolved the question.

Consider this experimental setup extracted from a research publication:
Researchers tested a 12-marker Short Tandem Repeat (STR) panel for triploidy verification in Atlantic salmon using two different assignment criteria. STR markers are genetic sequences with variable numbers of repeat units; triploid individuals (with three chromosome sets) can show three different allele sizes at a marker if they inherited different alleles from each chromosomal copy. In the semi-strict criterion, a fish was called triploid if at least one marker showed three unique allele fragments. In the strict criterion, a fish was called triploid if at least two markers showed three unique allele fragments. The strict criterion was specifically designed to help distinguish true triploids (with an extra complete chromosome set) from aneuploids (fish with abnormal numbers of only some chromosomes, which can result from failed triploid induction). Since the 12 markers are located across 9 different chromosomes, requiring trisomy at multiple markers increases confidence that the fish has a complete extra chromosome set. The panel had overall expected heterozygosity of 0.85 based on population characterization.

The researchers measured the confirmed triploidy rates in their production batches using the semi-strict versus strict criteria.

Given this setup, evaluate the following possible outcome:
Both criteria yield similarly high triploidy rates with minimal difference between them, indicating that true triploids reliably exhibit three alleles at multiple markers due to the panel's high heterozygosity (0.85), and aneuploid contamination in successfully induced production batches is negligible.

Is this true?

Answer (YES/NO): NO